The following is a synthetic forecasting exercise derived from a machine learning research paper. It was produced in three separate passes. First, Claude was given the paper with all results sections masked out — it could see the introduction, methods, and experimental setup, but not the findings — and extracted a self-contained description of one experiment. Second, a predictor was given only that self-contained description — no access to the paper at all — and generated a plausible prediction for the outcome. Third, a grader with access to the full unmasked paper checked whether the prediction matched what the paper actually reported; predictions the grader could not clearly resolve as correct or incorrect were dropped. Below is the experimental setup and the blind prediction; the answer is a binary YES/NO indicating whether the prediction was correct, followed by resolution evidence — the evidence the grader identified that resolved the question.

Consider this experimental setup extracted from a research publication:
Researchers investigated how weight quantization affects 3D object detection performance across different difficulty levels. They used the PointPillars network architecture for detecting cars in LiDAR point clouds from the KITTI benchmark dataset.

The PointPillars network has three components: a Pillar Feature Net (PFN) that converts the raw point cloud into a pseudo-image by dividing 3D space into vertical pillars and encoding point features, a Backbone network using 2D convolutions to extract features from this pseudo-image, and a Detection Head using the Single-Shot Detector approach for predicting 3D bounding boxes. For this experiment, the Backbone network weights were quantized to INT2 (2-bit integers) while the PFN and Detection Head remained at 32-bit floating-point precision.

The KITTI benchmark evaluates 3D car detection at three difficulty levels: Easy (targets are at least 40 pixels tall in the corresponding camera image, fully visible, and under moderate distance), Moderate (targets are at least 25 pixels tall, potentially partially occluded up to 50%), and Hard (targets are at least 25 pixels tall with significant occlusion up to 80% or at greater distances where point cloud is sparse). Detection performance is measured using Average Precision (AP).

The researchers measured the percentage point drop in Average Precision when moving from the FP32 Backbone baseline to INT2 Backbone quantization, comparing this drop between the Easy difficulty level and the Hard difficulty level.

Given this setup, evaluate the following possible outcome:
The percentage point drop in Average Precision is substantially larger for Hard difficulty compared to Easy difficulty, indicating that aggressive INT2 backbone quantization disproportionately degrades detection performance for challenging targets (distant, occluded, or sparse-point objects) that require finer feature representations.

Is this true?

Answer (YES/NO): NO